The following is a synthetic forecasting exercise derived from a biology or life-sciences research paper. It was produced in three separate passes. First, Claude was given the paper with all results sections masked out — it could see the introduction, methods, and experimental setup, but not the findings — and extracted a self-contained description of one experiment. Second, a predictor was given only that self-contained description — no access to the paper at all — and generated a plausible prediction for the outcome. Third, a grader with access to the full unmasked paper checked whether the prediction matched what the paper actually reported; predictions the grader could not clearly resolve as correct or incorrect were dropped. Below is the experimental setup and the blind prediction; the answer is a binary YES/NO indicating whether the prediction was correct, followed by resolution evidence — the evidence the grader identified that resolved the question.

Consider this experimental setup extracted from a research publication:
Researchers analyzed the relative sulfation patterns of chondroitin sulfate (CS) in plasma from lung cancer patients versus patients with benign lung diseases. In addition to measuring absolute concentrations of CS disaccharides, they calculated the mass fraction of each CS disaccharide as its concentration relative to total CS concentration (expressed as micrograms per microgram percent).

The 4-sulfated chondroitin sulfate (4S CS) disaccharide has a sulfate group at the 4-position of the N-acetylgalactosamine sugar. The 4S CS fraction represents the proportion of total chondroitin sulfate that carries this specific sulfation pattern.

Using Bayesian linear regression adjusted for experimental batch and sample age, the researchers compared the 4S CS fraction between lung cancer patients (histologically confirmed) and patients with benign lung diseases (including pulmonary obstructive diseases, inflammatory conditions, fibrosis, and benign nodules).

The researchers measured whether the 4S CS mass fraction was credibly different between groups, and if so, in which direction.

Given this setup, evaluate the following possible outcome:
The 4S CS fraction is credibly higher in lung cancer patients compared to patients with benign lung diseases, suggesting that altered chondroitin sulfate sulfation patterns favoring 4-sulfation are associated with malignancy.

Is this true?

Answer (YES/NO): NO